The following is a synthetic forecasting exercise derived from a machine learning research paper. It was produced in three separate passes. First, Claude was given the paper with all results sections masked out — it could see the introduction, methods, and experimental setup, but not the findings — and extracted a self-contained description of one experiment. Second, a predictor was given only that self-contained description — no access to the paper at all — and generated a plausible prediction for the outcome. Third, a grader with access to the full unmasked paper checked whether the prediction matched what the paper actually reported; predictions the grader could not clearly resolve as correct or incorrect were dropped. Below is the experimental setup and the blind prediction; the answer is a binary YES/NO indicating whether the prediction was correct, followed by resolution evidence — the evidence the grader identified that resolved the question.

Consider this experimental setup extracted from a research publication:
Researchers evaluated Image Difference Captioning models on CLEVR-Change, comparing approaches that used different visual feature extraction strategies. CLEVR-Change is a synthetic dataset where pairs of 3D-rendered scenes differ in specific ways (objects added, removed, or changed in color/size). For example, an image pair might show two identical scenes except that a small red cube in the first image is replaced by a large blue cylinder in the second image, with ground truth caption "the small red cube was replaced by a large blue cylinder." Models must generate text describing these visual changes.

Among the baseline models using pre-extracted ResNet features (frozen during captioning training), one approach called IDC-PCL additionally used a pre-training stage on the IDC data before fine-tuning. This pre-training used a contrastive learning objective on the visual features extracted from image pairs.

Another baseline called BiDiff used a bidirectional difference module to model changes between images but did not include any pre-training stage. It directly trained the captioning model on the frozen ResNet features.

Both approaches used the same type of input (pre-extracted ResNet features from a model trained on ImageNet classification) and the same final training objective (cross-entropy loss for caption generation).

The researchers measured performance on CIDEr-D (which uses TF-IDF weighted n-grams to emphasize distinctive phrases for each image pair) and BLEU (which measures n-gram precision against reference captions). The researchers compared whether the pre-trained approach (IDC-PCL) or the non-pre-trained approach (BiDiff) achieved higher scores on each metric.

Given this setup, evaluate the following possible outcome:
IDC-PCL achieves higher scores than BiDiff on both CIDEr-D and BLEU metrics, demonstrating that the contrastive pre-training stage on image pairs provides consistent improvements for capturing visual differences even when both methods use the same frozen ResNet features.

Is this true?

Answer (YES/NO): NO